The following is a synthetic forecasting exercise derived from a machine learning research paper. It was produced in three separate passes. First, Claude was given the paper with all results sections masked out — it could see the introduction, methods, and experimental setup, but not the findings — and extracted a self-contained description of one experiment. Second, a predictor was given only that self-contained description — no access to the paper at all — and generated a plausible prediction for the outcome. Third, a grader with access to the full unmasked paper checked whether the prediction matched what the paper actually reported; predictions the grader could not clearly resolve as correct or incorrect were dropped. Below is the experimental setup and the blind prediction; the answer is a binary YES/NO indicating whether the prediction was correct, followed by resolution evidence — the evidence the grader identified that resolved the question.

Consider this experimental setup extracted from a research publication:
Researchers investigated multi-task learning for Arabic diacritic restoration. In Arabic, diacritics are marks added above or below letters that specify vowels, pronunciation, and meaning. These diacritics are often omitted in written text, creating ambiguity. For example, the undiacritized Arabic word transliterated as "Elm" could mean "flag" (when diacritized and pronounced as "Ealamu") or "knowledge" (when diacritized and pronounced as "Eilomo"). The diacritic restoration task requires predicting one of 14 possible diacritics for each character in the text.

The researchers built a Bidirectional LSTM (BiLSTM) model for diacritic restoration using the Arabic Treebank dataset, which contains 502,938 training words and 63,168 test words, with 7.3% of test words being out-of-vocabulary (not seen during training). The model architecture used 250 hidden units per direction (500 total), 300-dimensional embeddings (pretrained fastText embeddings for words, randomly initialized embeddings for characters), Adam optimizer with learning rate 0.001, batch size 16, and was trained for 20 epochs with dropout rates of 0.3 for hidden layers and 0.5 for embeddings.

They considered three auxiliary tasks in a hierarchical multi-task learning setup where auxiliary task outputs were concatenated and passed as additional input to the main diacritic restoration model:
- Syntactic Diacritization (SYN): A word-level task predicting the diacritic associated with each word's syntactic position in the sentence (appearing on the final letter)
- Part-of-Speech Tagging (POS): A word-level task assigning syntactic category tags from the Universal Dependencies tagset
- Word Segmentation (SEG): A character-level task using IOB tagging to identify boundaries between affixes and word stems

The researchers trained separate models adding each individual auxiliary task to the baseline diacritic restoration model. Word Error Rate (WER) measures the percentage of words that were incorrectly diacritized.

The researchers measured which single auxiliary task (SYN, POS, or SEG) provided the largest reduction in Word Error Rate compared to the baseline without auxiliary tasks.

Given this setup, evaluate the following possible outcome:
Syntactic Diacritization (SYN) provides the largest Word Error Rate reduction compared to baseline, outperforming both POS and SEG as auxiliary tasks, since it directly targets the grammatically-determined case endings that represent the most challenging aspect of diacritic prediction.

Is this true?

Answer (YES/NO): YES